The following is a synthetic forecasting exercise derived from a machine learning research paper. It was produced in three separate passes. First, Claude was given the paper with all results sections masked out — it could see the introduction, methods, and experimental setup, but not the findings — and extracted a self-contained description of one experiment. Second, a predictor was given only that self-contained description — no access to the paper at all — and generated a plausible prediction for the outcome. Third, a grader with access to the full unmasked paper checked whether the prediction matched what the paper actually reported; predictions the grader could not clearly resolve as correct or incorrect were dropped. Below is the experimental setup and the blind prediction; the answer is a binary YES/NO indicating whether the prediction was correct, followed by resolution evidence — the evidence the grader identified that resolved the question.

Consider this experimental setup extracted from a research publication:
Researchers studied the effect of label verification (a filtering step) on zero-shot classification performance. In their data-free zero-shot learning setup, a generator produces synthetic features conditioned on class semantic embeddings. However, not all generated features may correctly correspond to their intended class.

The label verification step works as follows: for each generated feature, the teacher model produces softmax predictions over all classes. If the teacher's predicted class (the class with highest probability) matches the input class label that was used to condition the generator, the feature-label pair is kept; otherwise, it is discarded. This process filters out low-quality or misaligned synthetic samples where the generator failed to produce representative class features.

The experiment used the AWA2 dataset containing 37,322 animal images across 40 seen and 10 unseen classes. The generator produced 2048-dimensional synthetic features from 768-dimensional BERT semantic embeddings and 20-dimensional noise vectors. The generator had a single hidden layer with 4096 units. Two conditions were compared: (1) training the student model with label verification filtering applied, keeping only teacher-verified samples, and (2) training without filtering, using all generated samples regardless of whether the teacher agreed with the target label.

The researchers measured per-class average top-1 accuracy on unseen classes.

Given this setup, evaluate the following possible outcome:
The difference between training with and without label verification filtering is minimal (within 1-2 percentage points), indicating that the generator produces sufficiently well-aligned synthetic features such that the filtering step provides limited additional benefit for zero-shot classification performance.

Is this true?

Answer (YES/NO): NO